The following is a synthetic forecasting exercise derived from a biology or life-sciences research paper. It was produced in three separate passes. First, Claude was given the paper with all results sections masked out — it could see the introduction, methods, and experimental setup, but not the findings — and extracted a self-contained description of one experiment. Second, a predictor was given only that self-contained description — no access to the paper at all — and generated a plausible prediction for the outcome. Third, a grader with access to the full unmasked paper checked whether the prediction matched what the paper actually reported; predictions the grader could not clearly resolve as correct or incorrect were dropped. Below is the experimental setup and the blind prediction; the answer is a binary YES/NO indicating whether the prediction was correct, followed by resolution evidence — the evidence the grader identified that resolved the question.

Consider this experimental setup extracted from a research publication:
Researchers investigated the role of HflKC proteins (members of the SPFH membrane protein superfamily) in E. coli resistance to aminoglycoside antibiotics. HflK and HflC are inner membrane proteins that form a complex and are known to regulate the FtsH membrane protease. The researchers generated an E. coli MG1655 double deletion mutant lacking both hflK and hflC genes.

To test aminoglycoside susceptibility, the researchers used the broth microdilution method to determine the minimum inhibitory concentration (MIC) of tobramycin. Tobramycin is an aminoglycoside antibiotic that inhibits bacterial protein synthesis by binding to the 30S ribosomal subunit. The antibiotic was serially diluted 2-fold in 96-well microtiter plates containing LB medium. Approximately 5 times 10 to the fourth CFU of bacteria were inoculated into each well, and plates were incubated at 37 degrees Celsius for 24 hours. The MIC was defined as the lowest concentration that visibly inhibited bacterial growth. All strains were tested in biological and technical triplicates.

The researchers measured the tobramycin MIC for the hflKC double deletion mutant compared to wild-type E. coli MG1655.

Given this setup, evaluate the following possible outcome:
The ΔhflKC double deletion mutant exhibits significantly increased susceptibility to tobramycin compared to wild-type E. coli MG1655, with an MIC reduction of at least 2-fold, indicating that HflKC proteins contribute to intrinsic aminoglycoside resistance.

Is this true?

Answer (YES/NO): YES